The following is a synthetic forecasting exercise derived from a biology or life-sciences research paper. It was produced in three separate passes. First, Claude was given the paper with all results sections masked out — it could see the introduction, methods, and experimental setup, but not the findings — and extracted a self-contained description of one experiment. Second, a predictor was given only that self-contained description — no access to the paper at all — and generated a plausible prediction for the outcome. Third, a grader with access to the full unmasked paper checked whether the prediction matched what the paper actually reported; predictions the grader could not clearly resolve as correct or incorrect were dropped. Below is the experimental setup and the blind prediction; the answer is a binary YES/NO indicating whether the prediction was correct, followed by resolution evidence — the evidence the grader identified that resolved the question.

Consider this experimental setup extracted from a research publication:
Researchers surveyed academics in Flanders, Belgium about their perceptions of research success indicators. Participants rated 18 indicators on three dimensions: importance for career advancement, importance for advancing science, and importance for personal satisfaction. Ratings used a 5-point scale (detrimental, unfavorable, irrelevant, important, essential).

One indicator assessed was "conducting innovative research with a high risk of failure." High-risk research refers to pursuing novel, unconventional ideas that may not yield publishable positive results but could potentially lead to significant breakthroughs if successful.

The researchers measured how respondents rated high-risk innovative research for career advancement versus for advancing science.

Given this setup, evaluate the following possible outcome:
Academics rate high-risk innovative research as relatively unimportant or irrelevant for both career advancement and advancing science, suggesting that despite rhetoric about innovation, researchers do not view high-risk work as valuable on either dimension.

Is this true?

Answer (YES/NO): NO